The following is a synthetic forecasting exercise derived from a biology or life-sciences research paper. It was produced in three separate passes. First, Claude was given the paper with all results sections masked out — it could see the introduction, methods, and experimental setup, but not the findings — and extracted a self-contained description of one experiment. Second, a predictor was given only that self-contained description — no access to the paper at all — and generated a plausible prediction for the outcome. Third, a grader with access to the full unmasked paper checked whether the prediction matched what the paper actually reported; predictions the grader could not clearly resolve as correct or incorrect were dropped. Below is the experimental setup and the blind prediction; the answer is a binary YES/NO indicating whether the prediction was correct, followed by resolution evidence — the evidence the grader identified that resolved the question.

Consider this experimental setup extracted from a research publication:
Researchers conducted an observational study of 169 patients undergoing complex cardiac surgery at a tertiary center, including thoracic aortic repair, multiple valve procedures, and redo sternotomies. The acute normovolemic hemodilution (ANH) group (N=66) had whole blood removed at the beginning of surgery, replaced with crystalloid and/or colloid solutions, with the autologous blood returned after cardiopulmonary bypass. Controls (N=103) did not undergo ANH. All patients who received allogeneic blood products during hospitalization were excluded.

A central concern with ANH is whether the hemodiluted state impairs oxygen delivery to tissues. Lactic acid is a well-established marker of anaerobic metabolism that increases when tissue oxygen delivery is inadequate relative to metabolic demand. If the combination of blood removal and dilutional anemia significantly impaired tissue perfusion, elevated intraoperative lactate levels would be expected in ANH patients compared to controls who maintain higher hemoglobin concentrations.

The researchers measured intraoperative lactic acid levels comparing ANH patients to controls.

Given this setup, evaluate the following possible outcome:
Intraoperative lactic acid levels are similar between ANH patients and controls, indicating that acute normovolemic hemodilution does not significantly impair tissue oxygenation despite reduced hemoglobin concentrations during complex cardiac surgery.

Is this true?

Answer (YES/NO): YES